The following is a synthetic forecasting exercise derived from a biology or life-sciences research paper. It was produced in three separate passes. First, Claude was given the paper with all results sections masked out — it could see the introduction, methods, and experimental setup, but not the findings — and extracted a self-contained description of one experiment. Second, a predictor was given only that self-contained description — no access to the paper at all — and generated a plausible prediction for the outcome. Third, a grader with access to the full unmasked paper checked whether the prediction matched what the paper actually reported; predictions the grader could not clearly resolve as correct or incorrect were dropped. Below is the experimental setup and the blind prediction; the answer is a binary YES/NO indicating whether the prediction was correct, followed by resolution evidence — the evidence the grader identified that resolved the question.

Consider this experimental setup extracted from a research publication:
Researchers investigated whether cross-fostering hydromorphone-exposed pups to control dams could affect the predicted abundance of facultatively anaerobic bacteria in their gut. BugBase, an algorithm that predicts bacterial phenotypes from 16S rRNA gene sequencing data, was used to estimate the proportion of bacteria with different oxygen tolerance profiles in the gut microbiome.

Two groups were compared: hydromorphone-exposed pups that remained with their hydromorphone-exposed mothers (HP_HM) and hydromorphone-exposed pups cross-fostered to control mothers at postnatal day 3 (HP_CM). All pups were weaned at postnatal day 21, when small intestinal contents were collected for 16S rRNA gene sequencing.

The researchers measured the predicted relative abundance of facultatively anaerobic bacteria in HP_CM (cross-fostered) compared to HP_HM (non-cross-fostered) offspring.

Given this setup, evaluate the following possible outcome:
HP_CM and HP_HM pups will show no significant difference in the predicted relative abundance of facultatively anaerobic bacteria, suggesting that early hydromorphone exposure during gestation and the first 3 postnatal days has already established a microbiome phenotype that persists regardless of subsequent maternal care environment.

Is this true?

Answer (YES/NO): NO